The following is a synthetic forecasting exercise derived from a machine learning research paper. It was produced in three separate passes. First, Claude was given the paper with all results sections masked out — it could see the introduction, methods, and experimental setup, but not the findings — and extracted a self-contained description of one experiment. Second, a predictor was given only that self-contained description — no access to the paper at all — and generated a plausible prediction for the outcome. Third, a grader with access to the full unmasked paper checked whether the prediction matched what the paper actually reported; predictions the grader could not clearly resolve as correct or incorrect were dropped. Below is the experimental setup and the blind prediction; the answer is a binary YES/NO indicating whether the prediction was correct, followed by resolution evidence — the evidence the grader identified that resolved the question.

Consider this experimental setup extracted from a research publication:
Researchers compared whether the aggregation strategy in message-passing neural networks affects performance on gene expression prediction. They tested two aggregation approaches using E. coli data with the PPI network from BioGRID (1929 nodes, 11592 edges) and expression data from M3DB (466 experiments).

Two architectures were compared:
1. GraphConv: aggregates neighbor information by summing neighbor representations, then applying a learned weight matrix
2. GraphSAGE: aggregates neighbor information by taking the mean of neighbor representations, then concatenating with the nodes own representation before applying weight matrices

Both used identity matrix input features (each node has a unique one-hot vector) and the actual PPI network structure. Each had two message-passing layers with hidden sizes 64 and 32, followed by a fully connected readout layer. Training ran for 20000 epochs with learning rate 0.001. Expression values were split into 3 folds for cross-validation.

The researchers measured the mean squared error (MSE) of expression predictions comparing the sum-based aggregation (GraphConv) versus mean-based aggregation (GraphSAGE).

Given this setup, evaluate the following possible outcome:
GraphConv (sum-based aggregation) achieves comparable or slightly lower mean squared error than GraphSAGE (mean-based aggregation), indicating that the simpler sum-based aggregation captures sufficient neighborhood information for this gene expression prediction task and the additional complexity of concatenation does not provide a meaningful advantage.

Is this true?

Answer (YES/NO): NO